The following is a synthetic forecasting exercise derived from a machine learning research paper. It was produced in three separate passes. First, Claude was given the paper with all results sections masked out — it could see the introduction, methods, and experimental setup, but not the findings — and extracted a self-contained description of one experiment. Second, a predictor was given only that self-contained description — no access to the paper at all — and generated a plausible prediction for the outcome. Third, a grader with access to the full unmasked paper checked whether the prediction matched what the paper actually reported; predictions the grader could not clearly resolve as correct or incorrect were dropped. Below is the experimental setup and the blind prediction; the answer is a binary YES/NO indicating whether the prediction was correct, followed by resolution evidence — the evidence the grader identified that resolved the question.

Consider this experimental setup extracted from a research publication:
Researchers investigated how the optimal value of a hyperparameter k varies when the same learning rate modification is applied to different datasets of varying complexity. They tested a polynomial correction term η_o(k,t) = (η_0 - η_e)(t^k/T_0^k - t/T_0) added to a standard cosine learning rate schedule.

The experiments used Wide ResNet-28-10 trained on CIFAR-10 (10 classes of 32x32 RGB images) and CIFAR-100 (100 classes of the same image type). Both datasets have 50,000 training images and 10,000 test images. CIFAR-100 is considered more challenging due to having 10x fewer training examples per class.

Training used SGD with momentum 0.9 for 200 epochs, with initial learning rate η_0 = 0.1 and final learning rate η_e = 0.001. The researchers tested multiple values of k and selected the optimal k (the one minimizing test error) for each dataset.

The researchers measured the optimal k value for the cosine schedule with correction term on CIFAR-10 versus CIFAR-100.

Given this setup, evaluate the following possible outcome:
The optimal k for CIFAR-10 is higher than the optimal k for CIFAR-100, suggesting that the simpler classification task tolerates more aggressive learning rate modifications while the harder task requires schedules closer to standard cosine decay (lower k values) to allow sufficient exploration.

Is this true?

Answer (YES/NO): NO